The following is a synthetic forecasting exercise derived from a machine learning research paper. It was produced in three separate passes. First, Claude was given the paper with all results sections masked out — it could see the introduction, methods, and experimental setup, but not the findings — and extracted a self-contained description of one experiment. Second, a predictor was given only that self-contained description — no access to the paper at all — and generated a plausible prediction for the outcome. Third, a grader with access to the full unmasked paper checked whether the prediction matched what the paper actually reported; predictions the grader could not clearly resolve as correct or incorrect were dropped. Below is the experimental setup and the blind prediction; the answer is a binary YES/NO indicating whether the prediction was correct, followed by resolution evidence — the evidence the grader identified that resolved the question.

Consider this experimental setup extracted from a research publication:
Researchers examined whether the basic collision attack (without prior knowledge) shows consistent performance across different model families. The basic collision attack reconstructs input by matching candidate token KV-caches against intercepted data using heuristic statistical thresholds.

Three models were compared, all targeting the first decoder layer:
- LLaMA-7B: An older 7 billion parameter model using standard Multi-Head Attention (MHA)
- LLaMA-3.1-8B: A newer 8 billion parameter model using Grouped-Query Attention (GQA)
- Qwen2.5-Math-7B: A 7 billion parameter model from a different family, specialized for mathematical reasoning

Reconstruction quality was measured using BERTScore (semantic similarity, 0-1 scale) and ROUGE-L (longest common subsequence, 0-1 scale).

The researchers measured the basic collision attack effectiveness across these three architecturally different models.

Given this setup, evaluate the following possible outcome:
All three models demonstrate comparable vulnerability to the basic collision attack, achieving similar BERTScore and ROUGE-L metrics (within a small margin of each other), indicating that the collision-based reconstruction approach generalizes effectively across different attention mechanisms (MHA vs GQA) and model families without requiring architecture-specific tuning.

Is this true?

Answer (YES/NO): NO